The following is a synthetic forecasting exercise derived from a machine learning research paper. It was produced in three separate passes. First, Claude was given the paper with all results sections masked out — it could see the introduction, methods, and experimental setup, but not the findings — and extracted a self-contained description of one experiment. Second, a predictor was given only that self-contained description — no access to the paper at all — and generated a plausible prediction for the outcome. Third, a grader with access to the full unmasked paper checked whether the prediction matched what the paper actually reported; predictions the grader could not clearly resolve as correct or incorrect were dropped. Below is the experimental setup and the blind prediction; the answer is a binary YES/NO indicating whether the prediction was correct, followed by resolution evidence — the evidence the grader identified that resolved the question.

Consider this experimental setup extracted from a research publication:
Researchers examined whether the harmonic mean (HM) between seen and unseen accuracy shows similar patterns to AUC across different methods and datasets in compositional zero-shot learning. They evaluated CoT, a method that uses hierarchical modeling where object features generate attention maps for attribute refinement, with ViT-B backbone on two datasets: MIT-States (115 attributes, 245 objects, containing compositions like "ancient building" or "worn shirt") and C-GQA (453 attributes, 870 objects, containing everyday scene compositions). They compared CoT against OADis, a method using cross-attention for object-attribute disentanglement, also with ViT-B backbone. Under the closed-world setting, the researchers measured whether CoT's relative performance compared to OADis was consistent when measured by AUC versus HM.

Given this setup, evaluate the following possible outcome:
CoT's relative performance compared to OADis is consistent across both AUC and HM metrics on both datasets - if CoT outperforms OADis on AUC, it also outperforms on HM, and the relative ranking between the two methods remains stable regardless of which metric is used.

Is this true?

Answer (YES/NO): YES